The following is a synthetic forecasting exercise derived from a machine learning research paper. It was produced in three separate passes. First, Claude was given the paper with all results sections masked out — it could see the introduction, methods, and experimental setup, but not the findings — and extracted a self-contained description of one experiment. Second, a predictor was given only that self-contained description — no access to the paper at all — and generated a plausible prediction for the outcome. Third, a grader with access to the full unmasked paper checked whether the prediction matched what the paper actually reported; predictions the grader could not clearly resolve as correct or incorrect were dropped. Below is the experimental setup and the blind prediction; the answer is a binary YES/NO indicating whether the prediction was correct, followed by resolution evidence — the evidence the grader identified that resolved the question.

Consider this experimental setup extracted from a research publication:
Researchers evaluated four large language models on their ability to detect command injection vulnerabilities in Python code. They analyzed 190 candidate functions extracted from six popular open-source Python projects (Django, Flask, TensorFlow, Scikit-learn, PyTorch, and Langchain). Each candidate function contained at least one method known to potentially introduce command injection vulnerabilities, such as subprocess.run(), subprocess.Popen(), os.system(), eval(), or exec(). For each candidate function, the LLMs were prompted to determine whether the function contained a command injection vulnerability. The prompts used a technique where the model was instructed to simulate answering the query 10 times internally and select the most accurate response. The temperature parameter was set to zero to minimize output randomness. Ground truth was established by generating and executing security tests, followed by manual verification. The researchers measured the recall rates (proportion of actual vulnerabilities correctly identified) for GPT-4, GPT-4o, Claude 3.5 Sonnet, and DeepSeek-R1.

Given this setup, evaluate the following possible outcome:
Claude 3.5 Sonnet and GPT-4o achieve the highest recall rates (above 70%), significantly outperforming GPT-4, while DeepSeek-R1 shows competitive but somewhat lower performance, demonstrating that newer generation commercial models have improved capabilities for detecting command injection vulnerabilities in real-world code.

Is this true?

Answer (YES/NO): NO